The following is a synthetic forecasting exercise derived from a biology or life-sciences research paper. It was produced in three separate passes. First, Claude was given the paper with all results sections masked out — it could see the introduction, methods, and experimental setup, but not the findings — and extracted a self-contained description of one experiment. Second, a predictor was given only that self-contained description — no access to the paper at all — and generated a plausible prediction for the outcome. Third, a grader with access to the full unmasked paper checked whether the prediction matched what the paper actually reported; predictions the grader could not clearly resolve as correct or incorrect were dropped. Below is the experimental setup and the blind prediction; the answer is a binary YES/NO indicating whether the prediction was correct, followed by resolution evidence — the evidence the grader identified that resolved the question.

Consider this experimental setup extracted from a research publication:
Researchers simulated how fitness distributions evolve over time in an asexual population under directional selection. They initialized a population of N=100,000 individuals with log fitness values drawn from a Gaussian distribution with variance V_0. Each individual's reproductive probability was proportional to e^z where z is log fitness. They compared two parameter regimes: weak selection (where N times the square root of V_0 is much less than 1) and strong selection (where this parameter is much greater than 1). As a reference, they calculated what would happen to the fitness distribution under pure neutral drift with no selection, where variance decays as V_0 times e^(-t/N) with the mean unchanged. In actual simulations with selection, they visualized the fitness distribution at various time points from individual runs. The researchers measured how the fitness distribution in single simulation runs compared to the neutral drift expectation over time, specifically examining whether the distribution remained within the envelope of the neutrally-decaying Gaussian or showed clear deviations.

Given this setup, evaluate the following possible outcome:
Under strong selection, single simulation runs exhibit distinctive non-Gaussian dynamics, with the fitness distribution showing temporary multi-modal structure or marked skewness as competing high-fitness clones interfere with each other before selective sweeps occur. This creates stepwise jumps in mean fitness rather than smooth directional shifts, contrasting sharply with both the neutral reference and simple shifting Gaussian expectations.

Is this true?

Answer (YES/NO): NO